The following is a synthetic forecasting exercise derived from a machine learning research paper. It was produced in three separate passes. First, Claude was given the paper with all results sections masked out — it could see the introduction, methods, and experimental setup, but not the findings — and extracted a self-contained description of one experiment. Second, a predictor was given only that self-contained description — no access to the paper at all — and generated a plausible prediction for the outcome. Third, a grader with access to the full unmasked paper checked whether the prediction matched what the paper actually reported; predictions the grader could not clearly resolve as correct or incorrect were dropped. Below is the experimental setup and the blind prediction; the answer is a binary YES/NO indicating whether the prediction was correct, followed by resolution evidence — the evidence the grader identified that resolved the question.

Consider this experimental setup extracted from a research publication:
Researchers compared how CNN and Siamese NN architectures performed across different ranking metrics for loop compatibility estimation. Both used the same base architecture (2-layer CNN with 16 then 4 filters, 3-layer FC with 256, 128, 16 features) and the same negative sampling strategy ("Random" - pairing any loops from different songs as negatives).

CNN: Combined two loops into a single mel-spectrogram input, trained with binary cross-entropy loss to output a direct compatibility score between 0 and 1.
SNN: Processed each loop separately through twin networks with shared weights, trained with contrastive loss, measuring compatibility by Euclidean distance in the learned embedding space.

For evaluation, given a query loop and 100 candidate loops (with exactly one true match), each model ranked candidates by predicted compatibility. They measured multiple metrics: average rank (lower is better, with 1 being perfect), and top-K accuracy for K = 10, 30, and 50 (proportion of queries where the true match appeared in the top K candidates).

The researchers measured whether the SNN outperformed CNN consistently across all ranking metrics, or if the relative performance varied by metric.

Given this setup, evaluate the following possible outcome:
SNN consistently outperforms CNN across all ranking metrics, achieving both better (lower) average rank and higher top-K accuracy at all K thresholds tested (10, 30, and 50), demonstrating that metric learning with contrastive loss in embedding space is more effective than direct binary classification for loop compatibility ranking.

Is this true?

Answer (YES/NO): YES